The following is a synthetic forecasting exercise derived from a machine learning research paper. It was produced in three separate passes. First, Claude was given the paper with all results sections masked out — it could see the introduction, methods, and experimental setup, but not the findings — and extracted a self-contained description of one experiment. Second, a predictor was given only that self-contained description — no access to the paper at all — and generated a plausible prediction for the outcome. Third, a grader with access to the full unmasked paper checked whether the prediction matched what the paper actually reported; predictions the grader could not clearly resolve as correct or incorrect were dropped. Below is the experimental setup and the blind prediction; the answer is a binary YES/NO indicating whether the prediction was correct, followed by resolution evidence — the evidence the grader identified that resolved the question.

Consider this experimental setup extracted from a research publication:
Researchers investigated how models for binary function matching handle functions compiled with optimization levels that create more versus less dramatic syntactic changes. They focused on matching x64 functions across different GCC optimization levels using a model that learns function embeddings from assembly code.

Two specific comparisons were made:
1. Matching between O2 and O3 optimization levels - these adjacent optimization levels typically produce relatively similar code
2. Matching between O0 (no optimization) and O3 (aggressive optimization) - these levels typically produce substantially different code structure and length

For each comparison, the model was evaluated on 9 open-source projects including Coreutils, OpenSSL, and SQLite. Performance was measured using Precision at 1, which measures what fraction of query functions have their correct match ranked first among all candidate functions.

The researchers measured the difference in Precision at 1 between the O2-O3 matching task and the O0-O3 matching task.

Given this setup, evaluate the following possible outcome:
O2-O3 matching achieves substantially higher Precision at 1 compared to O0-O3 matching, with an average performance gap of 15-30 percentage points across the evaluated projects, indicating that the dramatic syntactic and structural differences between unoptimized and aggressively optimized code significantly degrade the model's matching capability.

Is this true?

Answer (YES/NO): NO